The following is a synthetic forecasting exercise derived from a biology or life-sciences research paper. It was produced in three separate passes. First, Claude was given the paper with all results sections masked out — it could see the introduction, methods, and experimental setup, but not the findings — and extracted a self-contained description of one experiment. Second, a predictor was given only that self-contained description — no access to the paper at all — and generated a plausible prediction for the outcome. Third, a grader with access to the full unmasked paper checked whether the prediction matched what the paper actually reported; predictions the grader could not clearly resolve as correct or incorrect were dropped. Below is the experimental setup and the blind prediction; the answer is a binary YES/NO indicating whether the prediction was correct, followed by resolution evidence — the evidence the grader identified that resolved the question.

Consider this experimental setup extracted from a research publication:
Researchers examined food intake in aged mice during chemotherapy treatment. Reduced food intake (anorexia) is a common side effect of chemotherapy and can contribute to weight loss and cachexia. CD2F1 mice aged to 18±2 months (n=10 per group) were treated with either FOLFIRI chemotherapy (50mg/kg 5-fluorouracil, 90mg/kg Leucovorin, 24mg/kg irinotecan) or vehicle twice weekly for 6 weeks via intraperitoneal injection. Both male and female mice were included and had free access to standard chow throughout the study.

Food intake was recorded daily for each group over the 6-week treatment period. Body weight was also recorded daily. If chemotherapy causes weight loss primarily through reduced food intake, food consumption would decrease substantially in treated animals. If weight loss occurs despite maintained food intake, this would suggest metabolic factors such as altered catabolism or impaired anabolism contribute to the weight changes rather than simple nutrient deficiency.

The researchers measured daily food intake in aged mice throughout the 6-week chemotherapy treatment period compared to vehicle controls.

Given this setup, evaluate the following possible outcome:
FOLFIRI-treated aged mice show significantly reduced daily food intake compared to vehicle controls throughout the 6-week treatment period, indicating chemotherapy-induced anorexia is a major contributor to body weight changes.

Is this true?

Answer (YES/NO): NO